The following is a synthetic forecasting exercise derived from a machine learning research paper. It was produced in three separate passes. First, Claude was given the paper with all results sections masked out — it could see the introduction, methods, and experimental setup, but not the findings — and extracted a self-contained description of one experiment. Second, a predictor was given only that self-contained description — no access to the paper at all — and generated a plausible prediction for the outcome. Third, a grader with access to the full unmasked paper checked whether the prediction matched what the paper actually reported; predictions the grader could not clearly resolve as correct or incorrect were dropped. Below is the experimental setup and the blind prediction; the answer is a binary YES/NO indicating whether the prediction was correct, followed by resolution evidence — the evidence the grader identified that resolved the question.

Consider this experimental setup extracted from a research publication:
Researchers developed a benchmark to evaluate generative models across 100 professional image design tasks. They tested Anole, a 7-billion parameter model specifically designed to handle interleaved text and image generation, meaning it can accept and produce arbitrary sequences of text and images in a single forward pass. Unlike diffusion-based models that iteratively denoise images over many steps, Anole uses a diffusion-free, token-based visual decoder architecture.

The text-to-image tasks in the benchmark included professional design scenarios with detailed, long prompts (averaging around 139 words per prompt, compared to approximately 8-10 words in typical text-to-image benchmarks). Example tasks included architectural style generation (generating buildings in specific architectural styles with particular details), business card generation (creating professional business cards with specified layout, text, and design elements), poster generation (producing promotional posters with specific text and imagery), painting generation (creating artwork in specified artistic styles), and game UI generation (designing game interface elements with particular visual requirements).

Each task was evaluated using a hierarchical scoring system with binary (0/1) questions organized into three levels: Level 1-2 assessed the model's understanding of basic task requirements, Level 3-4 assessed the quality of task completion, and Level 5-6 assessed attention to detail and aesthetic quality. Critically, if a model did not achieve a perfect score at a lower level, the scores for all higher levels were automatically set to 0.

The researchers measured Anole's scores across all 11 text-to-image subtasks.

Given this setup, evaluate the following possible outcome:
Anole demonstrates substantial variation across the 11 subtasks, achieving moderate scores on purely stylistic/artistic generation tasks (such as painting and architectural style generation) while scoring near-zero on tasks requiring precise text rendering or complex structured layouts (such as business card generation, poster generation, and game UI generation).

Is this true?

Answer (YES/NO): NO